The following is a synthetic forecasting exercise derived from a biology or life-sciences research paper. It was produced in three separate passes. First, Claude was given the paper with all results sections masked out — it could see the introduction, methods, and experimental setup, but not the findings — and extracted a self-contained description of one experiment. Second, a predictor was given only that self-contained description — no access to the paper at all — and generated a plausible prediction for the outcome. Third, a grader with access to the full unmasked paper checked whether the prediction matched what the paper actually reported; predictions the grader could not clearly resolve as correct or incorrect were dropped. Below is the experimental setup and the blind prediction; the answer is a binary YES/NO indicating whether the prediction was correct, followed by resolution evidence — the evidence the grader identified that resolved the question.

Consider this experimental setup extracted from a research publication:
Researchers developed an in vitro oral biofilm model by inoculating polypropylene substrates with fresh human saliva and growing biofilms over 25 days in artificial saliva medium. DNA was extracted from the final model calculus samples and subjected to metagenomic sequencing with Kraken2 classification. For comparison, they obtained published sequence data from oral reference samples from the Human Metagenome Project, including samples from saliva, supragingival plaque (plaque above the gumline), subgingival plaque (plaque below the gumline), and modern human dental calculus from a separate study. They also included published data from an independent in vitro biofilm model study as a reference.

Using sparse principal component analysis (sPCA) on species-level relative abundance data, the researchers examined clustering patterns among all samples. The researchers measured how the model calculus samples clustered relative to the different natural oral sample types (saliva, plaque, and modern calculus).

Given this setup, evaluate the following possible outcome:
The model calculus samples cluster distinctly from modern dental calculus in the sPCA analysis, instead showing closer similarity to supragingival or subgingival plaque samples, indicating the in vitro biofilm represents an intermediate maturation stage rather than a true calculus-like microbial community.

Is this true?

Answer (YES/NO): NO